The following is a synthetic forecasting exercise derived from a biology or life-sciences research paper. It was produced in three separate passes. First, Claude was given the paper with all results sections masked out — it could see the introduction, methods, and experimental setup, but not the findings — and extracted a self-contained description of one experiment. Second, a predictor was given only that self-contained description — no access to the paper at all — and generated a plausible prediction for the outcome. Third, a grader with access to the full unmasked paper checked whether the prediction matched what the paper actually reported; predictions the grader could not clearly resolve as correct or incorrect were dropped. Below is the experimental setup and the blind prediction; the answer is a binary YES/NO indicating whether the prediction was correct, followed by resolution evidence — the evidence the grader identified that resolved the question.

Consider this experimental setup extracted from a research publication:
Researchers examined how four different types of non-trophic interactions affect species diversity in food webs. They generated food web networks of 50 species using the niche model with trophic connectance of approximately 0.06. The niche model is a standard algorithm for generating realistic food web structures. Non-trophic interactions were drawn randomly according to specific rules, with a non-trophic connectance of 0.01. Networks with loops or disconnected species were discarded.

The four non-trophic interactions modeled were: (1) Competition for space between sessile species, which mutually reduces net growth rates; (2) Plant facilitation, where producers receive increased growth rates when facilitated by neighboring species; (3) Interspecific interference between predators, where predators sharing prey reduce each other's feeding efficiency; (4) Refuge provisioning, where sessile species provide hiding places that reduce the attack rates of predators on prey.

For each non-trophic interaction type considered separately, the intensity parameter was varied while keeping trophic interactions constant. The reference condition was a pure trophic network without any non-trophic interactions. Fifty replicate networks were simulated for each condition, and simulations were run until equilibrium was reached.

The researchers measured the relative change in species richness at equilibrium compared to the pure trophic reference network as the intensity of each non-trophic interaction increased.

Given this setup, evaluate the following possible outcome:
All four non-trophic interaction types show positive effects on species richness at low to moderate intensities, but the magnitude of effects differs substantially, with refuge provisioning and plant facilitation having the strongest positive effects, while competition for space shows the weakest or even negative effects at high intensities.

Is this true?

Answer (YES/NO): NO